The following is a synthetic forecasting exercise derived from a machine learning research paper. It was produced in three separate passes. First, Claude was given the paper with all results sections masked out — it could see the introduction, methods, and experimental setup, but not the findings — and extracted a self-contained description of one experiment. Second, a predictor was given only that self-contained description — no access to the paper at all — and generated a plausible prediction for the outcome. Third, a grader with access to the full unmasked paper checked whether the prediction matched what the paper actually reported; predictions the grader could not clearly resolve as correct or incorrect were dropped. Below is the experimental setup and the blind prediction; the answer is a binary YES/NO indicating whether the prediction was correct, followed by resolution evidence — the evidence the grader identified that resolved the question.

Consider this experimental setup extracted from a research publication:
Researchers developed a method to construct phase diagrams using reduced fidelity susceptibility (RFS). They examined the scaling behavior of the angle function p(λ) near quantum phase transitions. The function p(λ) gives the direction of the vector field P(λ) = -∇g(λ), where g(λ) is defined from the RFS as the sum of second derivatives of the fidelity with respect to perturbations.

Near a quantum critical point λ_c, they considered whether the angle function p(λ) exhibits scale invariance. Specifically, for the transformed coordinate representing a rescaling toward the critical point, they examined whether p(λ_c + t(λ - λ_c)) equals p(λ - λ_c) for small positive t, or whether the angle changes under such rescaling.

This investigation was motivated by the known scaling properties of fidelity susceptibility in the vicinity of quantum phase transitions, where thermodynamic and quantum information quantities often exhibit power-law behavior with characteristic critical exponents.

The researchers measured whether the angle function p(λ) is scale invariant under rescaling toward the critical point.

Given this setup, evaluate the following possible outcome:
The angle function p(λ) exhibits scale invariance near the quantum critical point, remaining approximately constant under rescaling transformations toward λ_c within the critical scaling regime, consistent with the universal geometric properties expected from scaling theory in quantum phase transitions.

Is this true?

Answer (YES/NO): YES